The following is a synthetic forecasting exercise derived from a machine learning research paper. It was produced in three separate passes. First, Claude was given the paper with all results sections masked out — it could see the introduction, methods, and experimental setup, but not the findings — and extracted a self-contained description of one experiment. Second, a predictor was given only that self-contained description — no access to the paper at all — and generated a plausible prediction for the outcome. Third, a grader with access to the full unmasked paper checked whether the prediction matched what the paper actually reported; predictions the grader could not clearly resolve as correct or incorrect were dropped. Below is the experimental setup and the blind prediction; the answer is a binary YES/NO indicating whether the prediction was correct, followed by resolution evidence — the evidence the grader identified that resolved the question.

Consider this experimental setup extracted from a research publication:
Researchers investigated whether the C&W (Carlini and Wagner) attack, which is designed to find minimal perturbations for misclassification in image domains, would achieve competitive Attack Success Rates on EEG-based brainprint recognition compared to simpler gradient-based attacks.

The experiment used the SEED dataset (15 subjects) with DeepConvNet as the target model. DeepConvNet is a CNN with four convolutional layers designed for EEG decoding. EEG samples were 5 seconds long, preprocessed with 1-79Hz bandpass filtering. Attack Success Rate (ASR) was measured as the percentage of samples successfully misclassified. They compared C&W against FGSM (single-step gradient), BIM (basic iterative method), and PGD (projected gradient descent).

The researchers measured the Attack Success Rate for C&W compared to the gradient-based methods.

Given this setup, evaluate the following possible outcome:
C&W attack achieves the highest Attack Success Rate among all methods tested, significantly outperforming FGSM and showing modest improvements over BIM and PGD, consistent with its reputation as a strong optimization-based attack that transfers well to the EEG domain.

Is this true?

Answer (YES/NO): NO